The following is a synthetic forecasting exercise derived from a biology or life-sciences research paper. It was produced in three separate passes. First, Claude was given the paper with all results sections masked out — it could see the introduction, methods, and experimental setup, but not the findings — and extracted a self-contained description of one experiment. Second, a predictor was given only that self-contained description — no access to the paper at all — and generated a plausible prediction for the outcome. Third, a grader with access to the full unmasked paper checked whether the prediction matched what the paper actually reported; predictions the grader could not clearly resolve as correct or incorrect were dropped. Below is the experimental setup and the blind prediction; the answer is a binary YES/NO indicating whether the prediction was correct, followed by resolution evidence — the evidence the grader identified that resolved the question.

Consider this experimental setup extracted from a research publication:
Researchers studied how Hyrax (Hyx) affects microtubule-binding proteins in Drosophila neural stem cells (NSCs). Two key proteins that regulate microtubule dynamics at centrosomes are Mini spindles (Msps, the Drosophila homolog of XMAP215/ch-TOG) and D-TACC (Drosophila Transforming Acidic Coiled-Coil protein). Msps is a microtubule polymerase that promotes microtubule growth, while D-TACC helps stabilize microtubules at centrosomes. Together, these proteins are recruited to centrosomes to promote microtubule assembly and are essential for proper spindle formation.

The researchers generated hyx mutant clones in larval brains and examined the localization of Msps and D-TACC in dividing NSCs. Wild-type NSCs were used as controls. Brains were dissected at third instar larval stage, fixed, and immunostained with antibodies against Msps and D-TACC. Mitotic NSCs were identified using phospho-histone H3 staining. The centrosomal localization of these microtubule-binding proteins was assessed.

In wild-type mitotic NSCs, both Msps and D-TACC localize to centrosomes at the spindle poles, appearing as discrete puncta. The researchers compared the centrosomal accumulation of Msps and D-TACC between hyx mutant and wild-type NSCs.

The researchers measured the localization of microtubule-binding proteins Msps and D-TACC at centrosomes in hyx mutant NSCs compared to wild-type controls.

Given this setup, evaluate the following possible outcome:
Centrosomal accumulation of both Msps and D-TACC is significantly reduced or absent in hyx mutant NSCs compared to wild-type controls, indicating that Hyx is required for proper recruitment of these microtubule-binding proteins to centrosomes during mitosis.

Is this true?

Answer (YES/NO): YES